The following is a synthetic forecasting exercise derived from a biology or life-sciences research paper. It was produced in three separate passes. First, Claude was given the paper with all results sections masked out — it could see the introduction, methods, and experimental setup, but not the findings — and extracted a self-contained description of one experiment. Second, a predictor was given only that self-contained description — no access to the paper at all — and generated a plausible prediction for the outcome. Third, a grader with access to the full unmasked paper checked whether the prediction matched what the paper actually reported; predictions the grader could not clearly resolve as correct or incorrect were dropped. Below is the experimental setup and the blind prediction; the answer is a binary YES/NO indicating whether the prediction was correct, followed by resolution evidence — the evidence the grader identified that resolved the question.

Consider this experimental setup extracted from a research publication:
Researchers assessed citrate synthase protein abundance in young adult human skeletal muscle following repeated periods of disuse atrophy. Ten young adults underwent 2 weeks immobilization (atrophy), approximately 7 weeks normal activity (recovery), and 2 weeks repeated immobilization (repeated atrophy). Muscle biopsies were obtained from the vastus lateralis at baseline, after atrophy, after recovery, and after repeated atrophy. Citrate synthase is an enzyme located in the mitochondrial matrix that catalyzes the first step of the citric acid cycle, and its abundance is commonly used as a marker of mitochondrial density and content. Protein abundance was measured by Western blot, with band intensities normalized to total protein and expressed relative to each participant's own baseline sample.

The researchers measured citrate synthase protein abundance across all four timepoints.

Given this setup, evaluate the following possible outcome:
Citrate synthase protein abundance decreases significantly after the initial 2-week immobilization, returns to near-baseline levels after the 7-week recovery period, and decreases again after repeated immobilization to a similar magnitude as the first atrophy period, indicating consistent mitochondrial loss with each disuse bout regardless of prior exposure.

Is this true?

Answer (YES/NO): NO